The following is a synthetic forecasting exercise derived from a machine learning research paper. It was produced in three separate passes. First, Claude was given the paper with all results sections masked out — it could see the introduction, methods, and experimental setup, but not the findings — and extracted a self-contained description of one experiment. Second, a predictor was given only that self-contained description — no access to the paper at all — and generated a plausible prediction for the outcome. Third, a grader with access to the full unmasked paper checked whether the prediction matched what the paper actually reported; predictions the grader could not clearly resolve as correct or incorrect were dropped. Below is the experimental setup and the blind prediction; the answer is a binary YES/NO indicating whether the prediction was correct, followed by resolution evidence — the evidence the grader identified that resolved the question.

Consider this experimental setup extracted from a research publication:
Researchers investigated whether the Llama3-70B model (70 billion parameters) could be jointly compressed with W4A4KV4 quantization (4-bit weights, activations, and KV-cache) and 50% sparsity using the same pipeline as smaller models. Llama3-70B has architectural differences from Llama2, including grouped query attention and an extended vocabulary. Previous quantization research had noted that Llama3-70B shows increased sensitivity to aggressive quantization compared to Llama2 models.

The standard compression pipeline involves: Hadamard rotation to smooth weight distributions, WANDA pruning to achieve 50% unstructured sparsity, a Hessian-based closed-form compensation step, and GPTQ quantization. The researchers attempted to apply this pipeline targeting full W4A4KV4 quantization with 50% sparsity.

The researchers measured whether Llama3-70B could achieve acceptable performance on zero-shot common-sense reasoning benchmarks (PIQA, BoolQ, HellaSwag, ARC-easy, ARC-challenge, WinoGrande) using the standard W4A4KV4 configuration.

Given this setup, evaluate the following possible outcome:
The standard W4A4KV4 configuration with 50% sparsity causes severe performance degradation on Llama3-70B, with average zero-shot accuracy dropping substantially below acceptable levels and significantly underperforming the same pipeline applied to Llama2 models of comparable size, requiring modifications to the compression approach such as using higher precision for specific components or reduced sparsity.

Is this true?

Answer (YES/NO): YES